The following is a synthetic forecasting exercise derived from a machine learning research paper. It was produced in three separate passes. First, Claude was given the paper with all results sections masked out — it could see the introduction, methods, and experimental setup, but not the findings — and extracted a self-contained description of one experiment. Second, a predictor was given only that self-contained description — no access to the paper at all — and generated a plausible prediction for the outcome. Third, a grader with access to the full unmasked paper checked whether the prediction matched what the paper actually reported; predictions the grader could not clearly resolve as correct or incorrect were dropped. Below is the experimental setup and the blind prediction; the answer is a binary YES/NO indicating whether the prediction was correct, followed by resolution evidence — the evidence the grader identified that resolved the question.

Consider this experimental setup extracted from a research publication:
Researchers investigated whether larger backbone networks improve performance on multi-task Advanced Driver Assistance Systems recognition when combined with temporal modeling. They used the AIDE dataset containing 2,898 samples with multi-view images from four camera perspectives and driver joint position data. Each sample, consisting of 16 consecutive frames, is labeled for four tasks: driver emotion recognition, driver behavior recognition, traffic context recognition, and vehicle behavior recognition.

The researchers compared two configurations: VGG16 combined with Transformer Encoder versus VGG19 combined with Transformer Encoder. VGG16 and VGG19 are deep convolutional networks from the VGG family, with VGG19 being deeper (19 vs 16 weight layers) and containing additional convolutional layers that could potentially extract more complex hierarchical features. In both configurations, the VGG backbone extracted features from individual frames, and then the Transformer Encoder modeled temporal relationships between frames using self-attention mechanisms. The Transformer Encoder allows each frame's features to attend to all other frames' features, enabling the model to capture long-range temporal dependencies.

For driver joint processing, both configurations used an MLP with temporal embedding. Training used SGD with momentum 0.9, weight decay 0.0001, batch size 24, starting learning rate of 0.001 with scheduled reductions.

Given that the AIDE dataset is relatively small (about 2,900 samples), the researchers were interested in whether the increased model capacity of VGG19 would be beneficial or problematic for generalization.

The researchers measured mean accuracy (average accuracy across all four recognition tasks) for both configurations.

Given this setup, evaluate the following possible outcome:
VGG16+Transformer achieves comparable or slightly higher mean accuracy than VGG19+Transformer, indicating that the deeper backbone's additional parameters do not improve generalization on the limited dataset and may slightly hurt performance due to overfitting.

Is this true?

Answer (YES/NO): YES